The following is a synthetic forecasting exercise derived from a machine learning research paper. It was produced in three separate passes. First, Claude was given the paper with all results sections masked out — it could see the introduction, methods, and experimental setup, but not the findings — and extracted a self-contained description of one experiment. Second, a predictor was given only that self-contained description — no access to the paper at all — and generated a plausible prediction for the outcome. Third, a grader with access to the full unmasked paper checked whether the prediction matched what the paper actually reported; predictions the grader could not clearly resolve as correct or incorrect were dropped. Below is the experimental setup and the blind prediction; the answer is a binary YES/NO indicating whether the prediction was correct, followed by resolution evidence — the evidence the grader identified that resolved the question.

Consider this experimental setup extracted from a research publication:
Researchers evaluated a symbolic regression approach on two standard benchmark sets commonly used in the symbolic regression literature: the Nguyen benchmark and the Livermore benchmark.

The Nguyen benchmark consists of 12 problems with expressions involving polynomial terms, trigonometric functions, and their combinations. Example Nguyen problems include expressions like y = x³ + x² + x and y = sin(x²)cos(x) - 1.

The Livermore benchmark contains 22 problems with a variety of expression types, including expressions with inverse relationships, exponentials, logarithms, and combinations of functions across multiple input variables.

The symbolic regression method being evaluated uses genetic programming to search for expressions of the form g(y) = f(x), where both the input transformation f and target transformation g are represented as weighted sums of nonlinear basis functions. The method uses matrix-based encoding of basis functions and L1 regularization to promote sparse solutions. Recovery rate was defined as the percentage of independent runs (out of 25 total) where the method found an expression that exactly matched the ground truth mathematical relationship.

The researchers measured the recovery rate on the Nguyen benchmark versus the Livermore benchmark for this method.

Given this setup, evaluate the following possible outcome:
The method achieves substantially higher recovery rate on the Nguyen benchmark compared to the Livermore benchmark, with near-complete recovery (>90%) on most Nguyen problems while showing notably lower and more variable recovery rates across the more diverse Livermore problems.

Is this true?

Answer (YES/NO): YES